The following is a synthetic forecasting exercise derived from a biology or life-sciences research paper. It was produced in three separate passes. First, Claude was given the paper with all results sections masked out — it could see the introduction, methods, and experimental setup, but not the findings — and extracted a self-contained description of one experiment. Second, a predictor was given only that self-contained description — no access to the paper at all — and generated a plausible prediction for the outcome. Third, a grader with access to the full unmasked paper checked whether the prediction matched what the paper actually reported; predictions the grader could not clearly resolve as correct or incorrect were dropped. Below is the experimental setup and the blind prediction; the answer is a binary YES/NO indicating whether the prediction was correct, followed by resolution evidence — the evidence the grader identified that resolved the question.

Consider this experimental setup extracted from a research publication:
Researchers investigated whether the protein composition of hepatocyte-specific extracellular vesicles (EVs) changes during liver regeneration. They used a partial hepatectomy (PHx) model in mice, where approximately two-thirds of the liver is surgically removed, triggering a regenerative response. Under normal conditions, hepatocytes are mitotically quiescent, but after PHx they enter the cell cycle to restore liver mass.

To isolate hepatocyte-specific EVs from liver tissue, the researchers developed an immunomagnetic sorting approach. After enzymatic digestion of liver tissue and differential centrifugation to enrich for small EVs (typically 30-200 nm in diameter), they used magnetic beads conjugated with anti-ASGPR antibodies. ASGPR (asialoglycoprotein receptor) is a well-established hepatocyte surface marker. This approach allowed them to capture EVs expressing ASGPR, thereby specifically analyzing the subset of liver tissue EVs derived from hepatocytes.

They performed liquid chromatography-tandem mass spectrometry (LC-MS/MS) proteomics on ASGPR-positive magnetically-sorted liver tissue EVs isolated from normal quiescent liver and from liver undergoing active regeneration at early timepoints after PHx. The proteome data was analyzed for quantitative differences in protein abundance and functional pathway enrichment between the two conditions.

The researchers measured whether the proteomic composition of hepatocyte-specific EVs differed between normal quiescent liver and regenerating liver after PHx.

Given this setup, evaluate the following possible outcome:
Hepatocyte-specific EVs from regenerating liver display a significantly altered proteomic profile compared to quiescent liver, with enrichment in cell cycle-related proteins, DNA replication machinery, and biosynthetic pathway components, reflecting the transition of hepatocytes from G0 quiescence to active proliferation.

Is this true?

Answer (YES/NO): YES